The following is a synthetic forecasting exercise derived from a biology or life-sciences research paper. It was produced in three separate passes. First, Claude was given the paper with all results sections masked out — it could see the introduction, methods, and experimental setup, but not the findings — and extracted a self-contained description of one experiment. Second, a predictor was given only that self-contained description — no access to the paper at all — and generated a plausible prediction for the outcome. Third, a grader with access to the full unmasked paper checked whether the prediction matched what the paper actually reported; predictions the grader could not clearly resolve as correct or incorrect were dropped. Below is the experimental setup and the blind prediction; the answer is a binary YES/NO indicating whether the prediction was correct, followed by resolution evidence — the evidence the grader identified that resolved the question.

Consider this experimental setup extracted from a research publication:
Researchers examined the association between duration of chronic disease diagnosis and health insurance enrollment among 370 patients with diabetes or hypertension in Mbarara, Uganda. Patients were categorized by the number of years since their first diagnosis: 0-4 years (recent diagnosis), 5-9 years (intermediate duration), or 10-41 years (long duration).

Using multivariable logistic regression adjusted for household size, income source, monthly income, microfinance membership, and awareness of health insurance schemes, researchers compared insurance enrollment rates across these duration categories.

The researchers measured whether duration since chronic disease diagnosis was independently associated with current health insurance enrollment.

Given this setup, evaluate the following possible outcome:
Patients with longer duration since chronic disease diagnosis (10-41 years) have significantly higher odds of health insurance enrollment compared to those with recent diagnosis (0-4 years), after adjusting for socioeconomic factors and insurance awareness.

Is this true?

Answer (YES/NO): NO